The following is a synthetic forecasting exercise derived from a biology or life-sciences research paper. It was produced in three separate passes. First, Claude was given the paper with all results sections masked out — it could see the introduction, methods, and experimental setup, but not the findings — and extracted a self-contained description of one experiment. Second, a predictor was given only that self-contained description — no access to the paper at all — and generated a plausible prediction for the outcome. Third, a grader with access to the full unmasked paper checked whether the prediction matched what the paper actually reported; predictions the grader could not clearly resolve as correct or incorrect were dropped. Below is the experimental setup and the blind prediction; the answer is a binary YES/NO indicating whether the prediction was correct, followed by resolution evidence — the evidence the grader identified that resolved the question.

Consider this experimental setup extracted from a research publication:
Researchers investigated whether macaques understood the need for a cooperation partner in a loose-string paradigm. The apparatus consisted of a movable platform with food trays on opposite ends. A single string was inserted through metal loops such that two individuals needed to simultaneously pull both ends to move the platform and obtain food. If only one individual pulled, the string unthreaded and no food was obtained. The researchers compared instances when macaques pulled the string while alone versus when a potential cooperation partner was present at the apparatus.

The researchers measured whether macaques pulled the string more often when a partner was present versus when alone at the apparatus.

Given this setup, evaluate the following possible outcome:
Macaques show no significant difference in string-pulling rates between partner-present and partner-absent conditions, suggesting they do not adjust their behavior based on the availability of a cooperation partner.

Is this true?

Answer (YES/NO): NO